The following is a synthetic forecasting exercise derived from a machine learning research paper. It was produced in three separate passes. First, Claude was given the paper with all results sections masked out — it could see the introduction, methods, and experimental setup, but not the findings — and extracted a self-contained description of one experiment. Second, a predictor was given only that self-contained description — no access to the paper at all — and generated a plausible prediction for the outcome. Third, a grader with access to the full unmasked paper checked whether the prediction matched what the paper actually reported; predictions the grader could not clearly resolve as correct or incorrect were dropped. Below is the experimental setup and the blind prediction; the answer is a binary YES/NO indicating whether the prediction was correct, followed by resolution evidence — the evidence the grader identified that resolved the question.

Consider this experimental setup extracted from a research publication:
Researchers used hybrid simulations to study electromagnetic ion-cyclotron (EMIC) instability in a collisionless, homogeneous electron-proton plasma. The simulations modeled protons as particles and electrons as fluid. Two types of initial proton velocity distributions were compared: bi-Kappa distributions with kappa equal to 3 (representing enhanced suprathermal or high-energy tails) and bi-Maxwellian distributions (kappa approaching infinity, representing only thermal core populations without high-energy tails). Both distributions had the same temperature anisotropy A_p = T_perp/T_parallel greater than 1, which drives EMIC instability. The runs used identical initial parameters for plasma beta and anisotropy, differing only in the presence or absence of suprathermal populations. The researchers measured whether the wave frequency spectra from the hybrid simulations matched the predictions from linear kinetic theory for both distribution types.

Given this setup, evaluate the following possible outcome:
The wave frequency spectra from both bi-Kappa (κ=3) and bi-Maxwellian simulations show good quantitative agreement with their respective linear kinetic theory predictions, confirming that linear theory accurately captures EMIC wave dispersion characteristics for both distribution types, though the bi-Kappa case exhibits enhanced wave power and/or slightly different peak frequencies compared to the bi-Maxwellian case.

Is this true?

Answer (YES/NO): YES